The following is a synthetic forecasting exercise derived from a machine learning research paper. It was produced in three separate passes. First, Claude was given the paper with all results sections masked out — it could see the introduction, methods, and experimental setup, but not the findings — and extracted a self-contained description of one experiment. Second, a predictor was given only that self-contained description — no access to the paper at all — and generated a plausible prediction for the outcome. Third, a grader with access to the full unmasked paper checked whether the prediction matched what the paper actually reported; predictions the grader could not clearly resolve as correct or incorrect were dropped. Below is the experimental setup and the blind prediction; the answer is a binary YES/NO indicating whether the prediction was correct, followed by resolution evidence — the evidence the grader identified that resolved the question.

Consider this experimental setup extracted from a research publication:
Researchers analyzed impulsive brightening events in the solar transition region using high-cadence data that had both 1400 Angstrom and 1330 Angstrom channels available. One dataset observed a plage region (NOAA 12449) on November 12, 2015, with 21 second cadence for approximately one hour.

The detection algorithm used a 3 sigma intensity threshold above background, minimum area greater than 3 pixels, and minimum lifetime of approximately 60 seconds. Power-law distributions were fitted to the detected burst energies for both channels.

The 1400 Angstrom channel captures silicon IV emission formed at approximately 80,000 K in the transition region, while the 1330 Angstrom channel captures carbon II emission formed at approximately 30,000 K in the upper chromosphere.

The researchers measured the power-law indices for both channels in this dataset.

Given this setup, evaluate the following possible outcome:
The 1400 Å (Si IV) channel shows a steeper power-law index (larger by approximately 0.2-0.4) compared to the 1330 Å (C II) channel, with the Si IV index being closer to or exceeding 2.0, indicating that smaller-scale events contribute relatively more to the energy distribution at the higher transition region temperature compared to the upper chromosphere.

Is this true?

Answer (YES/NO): NO